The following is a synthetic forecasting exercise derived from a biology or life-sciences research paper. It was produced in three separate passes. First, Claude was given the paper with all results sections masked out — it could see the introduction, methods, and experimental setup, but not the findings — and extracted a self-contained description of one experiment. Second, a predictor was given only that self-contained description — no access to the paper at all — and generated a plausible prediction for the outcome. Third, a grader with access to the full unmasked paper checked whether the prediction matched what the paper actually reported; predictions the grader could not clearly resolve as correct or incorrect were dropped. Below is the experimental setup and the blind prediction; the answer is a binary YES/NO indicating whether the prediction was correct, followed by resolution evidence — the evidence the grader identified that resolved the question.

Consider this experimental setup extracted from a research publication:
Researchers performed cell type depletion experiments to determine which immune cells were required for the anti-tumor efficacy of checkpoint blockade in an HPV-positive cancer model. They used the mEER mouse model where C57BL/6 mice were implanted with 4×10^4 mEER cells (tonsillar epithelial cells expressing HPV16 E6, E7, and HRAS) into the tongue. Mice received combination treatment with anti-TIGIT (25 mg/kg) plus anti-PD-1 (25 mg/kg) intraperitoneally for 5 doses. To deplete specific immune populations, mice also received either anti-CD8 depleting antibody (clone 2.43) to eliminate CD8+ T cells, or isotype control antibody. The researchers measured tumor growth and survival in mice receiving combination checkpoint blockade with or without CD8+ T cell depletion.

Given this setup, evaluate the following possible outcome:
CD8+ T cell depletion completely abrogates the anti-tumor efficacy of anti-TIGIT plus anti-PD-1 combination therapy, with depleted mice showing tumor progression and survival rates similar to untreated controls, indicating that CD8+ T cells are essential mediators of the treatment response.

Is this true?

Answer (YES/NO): YES